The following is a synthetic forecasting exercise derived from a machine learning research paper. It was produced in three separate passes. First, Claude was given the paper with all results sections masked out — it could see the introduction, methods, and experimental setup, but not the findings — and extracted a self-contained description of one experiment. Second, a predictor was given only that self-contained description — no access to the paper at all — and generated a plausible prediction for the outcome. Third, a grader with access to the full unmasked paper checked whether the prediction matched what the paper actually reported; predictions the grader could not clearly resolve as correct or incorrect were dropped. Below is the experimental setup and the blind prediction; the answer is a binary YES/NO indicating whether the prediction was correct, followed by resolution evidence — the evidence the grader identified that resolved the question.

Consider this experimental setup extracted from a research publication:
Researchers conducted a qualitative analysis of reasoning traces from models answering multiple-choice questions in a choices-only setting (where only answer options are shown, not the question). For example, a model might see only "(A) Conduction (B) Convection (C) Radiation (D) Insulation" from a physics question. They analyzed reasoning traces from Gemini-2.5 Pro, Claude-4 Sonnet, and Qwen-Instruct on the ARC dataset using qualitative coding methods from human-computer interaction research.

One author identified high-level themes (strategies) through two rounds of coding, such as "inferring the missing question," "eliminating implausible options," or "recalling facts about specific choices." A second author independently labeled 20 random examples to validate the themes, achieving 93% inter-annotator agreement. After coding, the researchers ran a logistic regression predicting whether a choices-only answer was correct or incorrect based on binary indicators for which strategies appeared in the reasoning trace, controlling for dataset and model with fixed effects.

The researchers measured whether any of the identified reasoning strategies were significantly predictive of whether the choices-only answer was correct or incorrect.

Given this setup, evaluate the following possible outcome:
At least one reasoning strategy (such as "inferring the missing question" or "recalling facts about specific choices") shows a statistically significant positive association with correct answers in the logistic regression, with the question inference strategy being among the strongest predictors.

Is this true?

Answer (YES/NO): NO